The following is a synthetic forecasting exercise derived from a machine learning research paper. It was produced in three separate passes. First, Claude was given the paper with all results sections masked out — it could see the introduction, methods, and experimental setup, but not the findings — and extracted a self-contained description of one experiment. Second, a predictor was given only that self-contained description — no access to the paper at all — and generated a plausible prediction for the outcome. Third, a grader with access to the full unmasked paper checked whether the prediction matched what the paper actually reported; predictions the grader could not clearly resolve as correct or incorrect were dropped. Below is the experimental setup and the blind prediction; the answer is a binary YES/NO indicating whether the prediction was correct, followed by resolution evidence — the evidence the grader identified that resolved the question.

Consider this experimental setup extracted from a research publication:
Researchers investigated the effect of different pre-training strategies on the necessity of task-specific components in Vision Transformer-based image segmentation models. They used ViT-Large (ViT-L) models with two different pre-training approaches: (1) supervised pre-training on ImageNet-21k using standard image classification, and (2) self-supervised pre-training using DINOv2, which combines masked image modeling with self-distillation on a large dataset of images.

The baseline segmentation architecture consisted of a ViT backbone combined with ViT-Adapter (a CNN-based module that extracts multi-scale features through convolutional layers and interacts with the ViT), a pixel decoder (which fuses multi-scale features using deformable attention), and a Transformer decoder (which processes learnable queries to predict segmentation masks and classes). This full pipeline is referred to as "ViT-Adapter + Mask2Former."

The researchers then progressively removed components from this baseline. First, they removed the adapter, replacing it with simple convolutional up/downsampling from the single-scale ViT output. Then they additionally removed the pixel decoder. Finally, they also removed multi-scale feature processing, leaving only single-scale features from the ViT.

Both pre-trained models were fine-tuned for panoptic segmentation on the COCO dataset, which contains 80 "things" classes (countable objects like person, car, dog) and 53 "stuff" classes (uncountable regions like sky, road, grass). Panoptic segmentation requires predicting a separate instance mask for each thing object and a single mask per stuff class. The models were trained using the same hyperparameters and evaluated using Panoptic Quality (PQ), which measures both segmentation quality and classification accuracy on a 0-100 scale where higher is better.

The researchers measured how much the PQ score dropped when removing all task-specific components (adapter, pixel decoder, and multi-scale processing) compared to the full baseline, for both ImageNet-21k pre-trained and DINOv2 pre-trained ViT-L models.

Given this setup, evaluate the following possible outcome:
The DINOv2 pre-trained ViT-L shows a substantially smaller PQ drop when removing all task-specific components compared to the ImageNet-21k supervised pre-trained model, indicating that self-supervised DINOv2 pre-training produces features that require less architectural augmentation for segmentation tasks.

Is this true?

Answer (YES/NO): YES